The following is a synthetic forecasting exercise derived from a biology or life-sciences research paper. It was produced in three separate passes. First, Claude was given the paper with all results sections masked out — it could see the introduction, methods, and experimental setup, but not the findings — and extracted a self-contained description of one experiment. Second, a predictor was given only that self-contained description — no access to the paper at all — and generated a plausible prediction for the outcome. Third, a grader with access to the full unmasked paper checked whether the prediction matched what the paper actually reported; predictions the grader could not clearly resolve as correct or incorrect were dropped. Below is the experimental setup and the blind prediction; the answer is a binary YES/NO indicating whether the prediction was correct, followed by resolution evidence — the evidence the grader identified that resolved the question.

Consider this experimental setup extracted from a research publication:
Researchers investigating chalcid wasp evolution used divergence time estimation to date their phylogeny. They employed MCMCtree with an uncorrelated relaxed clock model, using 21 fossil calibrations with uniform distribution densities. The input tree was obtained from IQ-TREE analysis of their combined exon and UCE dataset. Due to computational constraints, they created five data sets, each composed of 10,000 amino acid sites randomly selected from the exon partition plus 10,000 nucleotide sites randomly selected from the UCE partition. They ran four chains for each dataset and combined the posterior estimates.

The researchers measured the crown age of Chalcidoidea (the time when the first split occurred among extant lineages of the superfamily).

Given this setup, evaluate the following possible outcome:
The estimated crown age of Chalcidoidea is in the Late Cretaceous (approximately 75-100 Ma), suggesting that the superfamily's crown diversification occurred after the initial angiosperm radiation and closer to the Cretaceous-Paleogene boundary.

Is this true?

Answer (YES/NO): NO